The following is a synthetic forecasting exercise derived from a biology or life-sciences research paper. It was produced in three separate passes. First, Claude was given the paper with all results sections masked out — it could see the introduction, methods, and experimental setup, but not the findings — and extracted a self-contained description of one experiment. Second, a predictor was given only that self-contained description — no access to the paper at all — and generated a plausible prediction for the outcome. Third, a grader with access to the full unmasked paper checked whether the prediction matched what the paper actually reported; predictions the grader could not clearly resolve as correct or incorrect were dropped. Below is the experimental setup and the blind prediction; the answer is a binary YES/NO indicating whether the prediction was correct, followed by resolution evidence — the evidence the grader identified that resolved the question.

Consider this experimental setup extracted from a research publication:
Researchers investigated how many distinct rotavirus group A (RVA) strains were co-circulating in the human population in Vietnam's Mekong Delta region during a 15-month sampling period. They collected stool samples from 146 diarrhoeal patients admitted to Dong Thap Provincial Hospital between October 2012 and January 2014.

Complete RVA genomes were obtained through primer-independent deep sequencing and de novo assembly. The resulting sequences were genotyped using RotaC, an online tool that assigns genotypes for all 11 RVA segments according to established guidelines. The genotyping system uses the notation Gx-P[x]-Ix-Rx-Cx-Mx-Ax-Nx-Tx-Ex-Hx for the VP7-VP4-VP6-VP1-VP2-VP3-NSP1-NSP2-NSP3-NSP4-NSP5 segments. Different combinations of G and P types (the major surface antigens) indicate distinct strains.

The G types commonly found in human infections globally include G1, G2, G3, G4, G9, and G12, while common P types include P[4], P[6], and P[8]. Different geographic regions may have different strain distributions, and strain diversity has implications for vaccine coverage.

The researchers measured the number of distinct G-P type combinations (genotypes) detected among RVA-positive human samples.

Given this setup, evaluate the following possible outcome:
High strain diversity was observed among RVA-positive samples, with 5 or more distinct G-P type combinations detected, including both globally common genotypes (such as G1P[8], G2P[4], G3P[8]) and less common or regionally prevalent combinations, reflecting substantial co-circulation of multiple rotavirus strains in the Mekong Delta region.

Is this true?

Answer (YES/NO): NO